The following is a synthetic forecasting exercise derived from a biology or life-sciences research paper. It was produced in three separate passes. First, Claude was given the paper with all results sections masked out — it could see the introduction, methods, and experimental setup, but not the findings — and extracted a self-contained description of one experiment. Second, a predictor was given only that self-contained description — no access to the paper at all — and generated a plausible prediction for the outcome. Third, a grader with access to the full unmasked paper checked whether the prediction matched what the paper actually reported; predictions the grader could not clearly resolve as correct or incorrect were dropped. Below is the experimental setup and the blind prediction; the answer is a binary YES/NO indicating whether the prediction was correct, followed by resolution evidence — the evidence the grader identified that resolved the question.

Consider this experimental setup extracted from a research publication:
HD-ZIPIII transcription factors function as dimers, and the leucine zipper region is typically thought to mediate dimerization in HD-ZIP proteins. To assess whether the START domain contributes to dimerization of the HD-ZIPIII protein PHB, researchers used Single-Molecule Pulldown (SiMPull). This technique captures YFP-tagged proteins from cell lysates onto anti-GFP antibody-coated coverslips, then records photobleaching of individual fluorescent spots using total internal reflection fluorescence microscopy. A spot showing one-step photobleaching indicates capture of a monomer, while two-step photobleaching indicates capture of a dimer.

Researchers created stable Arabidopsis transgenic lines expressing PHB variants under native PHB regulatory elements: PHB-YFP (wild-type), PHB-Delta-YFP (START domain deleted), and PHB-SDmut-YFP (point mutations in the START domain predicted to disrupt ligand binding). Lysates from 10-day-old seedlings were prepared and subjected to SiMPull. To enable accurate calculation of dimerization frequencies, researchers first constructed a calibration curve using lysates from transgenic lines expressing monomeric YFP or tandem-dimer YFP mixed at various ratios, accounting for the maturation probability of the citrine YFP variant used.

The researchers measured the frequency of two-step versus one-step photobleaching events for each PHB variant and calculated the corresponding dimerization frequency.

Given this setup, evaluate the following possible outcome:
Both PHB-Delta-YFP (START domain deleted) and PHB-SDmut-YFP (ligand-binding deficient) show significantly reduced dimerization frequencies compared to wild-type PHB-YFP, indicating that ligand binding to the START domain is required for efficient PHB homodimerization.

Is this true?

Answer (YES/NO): NO